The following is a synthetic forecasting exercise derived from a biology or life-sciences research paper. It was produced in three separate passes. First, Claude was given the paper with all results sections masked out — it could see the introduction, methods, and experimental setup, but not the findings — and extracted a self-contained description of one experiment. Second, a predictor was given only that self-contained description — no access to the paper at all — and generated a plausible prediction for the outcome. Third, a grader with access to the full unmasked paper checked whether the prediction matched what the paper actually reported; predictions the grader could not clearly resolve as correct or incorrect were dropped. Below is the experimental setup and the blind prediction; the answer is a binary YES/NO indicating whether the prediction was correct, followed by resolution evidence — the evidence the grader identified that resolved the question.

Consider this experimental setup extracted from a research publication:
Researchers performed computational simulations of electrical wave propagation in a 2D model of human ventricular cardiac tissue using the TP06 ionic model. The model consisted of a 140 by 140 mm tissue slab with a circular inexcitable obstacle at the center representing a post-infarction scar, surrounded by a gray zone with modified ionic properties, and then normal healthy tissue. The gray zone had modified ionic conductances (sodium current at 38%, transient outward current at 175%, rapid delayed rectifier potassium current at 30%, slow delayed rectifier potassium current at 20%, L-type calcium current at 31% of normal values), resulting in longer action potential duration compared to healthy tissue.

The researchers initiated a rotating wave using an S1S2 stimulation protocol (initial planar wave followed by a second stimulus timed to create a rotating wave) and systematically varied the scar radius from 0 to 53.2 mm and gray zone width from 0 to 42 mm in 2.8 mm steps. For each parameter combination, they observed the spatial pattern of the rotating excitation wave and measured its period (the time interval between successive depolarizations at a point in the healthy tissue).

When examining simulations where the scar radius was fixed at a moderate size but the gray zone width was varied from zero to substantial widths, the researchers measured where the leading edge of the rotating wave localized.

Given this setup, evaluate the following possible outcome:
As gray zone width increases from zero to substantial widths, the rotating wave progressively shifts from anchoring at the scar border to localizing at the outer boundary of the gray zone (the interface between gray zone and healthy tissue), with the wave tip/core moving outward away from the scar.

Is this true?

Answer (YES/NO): NO